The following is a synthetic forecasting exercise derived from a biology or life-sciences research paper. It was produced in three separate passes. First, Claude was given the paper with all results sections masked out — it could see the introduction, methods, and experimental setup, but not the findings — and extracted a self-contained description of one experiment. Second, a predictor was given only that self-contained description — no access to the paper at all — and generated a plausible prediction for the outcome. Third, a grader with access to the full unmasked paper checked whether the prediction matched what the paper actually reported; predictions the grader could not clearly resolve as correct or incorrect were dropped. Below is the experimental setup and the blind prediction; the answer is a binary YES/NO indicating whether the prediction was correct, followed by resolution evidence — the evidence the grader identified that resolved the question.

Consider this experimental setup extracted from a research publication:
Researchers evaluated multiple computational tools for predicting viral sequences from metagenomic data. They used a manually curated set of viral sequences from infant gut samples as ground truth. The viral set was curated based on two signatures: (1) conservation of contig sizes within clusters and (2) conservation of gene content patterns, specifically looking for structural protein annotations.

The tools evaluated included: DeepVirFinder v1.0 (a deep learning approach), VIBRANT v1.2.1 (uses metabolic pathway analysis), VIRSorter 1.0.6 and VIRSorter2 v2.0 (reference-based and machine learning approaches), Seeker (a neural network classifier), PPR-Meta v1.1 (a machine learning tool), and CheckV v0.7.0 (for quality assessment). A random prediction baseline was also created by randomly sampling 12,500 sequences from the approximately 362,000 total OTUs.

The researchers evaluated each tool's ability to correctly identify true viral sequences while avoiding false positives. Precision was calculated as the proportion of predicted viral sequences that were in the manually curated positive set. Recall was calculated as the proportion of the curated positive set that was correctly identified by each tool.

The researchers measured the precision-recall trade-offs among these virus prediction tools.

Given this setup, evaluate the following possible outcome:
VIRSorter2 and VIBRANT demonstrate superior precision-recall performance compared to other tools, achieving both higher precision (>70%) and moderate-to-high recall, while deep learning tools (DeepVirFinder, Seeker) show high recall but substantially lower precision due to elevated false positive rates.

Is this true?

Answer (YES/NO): NO